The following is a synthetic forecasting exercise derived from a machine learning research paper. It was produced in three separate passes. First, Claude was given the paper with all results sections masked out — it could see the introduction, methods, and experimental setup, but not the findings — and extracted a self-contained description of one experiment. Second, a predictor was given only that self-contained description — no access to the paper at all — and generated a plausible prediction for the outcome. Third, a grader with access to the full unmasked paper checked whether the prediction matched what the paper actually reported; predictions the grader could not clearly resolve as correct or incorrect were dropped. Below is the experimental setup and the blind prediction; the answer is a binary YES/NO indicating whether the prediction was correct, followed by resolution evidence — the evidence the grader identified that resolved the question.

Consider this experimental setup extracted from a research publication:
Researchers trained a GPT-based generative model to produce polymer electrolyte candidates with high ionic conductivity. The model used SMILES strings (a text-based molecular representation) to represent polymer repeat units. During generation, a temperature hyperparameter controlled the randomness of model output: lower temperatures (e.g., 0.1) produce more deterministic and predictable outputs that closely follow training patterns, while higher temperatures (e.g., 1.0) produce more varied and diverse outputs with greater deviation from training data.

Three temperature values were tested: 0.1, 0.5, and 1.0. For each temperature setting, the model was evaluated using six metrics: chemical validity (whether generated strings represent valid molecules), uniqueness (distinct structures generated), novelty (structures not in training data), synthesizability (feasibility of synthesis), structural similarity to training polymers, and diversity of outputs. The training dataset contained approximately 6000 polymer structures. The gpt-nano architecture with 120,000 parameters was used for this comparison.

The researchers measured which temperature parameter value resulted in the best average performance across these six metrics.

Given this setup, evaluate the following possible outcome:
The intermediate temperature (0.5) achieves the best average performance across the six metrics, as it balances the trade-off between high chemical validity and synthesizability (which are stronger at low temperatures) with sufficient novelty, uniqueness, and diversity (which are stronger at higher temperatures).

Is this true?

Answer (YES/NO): NO